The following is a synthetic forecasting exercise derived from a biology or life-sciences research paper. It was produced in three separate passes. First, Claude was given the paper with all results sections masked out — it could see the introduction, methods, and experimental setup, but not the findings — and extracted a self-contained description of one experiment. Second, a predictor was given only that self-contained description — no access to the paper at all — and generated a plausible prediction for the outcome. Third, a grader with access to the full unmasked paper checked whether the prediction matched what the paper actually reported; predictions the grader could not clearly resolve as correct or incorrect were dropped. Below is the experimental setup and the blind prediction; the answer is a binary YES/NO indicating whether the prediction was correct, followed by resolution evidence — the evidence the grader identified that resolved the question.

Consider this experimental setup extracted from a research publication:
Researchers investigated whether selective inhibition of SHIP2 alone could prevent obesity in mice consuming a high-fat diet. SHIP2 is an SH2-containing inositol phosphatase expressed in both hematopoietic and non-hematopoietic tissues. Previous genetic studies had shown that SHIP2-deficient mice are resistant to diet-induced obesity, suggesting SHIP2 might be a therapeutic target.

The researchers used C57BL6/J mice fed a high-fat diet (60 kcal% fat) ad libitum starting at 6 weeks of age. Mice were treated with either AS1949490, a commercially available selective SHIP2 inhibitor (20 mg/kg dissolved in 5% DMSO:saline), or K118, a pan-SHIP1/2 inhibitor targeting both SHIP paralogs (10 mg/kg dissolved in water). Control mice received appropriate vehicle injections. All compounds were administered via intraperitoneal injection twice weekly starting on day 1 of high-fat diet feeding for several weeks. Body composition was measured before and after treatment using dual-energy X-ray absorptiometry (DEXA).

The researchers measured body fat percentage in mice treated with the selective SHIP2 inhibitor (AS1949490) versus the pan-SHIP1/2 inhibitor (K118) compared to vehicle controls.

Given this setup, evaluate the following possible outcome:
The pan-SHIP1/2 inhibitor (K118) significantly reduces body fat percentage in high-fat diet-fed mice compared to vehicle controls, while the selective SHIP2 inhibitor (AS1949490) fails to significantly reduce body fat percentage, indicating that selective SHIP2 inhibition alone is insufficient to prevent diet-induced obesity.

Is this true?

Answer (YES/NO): YES